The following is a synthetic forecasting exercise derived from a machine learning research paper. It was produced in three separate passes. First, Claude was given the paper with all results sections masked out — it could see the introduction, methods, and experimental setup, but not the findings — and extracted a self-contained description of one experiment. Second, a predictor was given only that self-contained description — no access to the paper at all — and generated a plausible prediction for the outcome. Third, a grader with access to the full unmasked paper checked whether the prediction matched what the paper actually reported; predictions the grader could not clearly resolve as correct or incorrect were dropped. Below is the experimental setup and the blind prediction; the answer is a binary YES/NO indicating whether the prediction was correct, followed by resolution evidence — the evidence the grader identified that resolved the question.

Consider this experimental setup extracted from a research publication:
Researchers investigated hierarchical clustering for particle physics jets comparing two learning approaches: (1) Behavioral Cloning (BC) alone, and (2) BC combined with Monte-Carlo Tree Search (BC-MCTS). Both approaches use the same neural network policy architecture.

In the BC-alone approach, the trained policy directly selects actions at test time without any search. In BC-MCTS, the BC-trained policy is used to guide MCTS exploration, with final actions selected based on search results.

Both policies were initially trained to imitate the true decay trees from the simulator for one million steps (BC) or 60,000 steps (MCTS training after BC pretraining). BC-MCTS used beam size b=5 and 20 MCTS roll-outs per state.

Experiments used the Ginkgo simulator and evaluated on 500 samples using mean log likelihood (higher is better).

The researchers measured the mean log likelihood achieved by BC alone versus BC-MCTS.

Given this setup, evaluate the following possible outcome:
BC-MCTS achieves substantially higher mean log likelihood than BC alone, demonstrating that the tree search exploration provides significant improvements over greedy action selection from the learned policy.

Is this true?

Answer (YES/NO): YES